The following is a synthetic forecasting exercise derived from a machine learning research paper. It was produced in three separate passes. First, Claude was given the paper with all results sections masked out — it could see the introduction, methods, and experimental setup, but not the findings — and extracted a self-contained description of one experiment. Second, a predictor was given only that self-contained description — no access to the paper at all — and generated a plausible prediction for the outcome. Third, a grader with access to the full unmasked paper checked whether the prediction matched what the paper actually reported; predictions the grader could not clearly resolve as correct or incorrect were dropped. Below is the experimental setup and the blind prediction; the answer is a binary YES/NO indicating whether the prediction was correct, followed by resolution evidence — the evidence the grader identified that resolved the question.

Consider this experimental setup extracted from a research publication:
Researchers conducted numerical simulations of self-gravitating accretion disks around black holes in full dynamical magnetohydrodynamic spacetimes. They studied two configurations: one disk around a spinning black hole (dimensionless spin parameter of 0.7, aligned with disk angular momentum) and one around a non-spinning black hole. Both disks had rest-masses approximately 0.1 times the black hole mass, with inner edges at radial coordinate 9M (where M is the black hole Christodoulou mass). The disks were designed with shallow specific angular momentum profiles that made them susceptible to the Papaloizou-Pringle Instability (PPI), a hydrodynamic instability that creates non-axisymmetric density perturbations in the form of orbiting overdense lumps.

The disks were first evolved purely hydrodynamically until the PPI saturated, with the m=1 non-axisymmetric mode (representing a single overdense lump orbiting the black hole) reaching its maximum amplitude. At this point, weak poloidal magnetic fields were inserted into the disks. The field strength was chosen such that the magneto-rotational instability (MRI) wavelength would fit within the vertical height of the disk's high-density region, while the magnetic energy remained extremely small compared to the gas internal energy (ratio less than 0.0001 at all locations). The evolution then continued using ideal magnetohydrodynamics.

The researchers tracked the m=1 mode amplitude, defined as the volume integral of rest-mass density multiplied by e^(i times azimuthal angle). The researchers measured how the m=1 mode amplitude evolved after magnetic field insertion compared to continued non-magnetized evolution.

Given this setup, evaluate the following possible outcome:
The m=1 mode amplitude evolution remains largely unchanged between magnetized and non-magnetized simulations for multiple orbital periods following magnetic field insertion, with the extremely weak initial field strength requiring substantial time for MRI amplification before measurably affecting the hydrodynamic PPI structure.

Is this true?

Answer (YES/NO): NO